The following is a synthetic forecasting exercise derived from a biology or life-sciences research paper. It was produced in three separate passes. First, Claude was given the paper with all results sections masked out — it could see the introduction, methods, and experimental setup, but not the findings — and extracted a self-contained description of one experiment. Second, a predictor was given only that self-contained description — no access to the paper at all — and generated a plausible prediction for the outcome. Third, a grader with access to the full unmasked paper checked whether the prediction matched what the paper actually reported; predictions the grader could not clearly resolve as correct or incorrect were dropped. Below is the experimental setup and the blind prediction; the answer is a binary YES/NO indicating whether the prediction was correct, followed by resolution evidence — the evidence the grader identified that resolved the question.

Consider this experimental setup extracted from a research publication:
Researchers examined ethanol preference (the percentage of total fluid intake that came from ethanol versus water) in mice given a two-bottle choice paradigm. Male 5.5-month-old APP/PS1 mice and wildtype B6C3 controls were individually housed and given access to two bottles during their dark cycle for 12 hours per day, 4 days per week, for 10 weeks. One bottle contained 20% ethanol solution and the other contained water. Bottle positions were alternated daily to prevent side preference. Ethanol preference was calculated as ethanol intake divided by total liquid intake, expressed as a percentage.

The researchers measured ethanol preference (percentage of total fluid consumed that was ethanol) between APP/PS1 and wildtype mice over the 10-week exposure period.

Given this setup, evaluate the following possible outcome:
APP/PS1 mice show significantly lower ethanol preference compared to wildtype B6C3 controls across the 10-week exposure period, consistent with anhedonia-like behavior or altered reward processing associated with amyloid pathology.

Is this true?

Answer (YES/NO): NO